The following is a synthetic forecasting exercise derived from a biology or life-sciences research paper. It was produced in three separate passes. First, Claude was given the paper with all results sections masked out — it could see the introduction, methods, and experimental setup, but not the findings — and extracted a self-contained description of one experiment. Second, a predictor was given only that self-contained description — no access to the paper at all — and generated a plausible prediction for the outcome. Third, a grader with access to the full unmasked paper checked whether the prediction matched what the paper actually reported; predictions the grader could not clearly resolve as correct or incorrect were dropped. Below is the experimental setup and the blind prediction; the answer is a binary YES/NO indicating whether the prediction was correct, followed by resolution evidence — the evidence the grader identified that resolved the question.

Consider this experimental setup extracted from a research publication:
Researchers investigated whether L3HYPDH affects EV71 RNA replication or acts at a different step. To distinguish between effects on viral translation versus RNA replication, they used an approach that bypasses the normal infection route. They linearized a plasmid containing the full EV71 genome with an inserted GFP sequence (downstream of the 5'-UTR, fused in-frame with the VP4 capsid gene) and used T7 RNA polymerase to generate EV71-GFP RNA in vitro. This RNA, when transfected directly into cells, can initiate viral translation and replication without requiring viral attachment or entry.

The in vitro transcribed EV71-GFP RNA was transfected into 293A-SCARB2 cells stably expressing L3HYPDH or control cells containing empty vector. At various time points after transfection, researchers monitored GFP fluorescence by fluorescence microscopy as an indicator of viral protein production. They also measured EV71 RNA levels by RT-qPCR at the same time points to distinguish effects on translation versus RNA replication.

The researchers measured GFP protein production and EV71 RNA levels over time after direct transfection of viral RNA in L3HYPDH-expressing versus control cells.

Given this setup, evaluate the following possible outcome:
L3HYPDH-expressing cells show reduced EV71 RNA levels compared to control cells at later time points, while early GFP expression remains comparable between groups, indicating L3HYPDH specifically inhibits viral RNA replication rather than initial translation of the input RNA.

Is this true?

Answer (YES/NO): NO